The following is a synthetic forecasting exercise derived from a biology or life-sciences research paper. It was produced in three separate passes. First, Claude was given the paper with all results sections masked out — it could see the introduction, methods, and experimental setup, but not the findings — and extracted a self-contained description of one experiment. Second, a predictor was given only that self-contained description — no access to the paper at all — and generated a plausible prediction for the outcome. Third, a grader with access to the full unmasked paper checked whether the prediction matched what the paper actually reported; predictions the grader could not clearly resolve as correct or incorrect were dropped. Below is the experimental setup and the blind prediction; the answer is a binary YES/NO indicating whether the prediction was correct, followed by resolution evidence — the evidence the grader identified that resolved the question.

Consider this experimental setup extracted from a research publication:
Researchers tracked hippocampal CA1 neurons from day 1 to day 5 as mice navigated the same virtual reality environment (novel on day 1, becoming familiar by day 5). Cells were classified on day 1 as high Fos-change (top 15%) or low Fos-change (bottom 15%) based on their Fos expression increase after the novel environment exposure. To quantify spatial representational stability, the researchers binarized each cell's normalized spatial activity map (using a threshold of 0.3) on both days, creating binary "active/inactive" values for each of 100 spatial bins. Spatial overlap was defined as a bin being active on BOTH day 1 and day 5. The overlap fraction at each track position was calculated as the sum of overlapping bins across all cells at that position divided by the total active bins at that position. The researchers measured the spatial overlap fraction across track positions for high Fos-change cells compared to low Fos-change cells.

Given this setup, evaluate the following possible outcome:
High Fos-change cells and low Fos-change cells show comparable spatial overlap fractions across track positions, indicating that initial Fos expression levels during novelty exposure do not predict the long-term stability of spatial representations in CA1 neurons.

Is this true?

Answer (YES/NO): NO